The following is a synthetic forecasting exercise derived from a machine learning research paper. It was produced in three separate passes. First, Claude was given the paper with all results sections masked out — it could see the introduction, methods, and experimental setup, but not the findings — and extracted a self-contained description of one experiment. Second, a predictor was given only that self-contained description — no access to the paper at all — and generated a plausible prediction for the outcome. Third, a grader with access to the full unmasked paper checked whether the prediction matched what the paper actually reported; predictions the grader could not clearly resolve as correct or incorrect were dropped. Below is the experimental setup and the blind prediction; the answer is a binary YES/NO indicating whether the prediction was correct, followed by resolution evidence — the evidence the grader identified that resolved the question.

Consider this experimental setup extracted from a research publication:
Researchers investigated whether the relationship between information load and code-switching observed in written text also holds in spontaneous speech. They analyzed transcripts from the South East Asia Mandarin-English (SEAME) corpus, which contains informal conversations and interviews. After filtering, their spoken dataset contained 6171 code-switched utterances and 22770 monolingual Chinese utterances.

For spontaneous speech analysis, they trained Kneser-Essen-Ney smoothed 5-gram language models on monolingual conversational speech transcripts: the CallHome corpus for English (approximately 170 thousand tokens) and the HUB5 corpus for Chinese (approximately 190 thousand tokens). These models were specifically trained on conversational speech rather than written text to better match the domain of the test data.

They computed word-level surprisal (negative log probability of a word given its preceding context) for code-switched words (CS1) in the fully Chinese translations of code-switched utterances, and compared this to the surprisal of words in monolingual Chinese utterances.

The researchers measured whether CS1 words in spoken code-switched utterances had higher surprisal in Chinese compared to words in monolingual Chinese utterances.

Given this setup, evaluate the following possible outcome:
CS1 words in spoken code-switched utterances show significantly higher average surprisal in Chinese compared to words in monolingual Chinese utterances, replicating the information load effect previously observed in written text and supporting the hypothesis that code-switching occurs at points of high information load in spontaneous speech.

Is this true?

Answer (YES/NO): YES